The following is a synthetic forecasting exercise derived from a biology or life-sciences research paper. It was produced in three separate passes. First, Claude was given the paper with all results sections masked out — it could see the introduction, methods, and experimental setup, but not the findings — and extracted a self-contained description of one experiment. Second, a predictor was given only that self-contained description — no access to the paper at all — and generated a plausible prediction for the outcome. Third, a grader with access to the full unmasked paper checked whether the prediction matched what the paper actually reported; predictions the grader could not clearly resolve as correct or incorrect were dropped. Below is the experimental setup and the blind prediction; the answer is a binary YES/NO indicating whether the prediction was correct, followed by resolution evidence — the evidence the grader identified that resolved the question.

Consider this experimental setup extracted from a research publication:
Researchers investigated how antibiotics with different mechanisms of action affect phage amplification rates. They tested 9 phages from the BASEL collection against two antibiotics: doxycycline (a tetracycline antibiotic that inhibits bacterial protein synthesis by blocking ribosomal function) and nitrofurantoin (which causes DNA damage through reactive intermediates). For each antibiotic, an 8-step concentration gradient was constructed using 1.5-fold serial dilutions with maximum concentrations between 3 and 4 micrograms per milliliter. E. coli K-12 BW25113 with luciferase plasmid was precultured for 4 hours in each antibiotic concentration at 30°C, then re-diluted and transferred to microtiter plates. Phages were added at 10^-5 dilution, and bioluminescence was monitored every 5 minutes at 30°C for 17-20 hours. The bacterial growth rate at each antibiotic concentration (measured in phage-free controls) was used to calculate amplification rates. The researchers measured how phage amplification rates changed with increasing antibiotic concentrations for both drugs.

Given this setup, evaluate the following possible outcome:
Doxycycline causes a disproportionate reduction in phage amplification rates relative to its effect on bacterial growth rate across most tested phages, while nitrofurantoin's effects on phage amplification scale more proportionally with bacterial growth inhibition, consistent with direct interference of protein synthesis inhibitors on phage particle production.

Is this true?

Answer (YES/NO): NO